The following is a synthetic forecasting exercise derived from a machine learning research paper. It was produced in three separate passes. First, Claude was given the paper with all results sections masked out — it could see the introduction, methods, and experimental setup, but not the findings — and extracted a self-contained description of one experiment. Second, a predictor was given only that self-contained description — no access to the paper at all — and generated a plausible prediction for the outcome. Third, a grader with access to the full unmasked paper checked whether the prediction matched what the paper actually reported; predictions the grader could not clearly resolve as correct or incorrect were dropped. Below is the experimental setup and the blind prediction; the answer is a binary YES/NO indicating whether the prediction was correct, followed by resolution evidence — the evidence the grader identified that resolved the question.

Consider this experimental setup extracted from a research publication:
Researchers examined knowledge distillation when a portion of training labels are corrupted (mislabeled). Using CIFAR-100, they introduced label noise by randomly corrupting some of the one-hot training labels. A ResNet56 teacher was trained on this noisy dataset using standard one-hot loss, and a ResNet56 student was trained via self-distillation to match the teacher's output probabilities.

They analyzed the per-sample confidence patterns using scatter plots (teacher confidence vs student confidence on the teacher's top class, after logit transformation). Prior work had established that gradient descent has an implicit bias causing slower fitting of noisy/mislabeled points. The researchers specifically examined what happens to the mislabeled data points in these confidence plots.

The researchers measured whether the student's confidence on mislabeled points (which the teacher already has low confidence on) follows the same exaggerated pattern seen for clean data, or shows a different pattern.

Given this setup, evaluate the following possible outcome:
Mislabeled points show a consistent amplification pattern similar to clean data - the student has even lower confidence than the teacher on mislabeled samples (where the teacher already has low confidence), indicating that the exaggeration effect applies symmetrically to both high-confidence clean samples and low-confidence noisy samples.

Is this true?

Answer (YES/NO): YES